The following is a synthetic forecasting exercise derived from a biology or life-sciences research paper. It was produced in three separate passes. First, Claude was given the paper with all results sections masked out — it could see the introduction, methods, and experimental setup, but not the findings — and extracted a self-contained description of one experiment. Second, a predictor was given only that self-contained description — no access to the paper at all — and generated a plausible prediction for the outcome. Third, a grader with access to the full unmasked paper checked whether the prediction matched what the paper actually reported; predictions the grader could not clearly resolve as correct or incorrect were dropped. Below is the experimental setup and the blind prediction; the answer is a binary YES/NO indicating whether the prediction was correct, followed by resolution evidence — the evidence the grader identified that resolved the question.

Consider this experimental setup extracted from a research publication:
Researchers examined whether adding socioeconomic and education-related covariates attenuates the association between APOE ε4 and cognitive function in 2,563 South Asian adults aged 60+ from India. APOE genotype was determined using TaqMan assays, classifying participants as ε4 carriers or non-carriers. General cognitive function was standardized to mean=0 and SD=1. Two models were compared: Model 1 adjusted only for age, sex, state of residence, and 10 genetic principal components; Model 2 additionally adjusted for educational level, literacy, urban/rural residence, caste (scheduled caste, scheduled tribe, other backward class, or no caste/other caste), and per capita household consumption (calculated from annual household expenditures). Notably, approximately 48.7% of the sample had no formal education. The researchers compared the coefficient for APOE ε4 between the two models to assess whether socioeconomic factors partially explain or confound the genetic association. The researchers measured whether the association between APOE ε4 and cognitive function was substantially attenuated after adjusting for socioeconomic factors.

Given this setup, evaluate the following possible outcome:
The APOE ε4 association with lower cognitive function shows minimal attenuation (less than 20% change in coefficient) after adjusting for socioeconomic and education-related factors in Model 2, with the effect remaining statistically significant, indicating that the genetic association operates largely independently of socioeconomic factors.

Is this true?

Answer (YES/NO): NO